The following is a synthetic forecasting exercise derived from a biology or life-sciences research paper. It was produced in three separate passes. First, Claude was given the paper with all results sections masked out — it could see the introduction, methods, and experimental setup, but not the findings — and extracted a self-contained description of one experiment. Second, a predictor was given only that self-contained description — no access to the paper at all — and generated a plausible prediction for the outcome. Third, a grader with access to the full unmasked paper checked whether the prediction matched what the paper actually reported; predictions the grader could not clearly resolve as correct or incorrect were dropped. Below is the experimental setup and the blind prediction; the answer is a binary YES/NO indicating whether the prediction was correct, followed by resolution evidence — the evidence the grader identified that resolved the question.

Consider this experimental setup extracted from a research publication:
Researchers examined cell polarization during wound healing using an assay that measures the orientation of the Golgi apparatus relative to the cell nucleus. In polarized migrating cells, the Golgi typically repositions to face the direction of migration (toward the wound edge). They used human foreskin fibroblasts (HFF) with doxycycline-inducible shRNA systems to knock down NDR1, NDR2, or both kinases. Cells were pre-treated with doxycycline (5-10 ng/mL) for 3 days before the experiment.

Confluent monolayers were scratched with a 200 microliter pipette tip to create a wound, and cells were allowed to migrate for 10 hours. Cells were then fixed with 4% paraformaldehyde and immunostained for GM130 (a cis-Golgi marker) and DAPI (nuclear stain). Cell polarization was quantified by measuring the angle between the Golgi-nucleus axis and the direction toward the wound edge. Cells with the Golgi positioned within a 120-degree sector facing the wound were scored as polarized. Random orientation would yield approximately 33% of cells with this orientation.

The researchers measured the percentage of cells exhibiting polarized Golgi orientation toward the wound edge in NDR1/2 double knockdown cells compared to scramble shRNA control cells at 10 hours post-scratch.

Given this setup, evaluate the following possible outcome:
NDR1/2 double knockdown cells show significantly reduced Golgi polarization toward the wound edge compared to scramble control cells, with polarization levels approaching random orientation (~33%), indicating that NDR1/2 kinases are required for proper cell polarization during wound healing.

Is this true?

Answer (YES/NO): NO